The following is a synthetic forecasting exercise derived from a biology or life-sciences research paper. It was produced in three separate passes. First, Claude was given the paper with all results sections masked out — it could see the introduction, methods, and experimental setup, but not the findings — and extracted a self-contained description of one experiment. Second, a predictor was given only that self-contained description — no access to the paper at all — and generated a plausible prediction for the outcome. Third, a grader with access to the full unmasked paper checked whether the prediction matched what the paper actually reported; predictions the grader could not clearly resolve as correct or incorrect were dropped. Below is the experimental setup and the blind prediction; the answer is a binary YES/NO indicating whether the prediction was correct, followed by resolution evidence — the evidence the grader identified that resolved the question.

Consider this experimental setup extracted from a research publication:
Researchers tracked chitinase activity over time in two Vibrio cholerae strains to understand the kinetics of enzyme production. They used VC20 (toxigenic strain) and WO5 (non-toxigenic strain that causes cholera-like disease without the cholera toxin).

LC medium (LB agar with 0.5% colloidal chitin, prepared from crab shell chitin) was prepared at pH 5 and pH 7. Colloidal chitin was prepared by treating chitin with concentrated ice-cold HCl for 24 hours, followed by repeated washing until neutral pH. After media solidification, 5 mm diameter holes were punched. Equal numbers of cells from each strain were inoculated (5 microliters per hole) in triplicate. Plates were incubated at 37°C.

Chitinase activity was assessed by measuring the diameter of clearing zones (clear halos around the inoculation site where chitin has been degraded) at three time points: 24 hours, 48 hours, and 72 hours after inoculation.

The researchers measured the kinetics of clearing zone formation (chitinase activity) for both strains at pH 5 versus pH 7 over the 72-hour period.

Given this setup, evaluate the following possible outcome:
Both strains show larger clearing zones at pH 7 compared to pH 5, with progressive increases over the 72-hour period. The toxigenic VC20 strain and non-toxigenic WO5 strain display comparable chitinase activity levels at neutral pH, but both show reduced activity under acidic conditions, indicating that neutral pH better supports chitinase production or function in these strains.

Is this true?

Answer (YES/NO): NO